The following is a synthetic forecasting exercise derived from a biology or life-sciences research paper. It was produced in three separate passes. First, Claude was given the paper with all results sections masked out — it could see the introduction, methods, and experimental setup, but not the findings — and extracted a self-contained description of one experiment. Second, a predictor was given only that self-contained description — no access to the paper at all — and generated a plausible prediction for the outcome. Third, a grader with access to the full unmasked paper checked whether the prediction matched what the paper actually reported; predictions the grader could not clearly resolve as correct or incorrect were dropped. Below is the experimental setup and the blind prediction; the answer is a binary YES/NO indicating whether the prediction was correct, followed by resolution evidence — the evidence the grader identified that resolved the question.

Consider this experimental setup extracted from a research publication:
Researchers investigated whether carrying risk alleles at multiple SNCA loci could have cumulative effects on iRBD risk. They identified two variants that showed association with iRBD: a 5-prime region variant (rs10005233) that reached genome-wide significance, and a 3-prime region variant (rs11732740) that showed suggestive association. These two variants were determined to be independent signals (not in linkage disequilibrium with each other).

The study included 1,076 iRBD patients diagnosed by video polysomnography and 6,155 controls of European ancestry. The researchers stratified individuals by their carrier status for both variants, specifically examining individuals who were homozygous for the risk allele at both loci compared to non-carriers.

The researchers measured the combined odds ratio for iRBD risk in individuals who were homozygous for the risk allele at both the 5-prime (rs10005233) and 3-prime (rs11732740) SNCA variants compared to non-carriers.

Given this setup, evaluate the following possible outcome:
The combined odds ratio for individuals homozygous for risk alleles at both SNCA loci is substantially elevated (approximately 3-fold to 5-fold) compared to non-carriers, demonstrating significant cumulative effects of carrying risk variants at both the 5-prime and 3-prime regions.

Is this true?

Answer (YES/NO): YES